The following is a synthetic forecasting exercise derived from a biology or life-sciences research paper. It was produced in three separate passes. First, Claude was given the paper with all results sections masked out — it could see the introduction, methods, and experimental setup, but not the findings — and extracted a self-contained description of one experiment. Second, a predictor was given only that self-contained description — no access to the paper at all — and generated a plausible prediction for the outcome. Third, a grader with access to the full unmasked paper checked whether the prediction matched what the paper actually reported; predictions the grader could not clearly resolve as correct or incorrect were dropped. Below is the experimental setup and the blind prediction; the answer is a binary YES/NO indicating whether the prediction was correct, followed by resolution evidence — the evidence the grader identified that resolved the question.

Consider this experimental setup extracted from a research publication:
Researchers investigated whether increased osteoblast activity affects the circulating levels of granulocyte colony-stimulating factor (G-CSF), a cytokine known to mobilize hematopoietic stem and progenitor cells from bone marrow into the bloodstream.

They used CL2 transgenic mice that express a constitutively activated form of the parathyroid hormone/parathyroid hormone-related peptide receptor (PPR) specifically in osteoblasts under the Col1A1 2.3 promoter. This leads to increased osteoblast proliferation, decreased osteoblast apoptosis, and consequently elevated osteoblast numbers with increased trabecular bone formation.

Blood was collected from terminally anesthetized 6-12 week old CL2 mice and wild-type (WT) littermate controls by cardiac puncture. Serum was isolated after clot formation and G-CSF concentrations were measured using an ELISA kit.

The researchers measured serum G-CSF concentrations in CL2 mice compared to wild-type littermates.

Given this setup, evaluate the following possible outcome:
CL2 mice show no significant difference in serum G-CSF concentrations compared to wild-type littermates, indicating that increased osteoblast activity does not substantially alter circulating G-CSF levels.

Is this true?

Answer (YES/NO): NO